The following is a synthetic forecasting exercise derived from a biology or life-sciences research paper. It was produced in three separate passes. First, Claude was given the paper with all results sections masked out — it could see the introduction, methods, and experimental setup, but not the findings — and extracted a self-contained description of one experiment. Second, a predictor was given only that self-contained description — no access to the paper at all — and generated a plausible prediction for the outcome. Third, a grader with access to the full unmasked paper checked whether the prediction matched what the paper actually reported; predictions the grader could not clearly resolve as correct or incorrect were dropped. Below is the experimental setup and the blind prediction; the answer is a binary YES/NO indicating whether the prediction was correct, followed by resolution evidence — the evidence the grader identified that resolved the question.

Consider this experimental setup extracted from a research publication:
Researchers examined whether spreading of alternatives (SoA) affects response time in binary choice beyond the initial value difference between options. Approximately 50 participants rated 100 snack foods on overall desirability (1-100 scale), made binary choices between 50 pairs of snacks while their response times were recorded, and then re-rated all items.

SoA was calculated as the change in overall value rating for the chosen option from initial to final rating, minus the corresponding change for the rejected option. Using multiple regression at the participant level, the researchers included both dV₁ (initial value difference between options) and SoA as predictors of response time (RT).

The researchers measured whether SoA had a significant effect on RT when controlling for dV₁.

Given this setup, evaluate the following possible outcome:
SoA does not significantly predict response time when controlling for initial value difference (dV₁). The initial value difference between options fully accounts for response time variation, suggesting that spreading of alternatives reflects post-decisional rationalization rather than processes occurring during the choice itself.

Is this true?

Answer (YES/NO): NO